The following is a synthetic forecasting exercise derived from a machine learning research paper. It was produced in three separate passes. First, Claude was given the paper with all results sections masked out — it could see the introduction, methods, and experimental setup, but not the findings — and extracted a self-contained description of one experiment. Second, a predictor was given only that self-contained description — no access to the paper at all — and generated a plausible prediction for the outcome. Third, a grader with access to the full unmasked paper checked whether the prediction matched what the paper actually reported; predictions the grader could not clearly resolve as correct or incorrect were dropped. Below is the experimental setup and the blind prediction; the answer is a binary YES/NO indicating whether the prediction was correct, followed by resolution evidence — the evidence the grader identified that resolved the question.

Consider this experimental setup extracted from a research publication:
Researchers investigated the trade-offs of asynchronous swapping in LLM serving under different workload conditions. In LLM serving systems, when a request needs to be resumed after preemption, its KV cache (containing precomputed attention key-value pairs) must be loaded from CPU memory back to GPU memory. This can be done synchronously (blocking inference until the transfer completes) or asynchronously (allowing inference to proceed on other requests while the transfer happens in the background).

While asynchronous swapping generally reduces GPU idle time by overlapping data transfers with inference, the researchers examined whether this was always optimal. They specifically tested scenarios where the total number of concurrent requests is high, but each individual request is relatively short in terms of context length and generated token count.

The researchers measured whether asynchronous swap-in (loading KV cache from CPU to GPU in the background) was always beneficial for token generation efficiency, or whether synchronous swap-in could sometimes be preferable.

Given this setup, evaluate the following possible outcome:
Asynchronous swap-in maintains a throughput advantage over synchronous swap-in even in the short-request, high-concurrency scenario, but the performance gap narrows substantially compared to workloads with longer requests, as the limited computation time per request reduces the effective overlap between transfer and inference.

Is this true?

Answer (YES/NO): NO